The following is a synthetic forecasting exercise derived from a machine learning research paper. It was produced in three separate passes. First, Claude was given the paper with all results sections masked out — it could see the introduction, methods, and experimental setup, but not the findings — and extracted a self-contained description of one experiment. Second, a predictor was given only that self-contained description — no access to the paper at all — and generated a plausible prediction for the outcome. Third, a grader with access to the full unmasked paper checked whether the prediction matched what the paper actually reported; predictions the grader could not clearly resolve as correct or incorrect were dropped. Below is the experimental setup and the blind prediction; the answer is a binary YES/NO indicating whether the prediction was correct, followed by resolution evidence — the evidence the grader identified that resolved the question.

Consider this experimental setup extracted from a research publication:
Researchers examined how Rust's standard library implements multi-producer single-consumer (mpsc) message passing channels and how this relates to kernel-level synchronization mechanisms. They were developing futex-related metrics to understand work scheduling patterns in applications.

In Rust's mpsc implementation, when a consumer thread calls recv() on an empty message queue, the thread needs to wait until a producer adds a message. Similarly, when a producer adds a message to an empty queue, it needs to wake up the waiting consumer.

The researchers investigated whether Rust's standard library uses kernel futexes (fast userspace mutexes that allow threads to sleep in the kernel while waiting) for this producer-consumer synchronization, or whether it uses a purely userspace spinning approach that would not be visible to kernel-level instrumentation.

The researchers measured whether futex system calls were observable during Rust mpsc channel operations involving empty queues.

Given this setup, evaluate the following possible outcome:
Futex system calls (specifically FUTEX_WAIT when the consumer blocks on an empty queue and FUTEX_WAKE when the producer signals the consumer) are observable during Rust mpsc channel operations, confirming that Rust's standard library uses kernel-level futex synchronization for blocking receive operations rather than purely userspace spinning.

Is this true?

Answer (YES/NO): YES